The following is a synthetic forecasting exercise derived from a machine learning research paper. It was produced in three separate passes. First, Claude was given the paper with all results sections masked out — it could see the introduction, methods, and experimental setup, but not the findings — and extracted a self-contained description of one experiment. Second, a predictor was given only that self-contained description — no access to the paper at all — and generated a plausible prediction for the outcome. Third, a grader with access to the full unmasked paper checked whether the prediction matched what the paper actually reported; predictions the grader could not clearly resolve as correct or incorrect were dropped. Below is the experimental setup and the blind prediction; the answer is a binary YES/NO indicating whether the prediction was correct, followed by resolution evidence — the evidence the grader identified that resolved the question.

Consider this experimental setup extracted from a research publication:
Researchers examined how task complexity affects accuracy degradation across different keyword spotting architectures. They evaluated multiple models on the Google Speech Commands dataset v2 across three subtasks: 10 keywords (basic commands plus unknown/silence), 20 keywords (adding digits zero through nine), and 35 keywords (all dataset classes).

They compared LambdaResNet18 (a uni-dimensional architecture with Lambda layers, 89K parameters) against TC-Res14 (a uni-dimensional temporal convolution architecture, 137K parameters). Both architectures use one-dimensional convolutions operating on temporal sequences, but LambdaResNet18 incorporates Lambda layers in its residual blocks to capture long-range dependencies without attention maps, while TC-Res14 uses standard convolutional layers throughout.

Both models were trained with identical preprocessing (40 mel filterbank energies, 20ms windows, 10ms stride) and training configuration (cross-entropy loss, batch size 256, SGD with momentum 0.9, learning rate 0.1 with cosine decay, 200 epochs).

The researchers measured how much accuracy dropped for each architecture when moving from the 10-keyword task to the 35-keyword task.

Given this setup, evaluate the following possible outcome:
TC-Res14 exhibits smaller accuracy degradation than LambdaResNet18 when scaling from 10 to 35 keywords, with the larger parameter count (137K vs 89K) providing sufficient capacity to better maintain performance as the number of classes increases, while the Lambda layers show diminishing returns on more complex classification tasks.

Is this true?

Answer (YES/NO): NO